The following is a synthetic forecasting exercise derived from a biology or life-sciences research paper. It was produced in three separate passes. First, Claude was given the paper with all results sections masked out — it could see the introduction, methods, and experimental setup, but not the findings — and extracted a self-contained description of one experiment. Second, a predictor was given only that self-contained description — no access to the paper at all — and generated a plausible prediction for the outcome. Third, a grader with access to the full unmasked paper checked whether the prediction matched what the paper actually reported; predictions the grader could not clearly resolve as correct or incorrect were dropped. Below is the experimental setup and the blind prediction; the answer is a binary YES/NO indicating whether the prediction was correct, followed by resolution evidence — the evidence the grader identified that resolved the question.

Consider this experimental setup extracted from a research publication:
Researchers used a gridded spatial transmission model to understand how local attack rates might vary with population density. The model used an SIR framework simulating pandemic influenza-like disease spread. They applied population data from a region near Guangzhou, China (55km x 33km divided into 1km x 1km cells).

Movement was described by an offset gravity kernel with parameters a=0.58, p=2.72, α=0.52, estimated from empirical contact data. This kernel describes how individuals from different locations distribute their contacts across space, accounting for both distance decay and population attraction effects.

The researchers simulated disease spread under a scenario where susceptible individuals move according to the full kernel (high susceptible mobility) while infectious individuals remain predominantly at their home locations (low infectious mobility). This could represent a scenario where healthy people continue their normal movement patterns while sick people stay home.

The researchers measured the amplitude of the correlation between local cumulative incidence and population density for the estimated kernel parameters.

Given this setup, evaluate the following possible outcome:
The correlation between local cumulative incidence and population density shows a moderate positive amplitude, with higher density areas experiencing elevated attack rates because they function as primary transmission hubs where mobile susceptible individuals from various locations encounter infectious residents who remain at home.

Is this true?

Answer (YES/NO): NO